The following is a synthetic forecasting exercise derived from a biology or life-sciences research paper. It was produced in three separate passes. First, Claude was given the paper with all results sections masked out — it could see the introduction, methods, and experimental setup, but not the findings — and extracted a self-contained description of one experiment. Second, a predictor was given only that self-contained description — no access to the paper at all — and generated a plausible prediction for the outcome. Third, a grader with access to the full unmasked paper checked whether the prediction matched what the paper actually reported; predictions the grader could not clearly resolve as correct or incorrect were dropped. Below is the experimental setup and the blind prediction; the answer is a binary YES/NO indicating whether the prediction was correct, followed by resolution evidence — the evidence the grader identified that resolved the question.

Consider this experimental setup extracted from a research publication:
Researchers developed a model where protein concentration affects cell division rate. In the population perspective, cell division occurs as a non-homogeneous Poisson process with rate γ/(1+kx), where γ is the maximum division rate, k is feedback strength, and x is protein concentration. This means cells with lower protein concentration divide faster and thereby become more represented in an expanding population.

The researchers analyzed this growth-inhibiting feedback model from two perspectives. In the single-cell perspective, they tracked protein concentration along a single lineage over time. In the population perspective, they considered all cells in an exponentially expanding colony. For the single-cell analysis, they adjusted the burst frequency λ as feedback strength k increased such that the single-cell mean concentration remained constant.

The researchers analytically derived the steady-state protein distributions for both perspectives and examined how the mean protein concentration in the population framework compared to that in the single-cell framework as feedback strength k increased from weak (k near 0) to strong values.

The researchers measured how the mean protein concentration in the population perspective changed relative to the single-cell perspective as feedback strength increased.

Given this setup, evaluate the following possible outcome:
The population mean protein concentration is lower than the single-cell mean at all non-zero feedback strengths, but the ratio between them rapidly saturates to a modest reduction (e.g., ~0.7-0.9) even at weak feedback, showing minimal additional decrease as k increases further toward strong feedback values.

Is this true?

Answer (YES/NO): NO